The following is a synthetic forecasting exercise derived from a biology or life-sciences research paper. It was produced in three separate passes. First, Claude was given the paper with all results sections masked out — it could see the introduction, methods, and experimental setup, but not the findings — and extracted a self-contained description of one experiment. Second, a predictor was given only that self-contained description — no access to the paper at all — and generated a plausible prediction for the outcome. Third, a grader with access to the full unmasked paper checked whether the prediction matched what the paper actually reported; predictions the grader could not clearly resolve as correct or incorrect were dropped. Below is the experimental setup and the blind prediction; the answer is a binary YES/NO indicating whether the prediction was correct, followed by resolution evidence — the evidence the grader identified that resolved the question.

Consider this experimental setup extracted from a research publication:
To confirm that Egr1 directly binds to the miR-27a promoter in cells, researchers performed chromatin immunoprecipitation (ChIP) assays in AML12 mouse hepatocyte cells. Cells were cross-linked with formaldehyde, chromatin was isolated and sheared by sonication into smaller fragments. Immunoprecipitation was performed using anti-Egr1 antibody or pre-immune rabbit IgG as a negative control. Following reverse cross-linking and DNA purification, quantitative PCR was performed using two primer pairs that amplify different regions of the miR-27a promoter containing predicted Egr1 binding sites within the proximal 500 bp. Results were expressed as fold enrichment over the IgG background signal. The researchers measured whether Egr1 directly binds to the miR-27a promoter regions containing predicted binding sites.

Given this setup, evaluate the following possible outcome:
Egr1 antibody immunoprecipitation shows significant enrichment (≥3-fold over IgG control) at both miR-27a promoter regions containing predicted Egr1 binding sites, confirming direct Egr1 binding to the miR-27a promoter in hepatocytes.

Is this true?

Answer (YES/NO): NO